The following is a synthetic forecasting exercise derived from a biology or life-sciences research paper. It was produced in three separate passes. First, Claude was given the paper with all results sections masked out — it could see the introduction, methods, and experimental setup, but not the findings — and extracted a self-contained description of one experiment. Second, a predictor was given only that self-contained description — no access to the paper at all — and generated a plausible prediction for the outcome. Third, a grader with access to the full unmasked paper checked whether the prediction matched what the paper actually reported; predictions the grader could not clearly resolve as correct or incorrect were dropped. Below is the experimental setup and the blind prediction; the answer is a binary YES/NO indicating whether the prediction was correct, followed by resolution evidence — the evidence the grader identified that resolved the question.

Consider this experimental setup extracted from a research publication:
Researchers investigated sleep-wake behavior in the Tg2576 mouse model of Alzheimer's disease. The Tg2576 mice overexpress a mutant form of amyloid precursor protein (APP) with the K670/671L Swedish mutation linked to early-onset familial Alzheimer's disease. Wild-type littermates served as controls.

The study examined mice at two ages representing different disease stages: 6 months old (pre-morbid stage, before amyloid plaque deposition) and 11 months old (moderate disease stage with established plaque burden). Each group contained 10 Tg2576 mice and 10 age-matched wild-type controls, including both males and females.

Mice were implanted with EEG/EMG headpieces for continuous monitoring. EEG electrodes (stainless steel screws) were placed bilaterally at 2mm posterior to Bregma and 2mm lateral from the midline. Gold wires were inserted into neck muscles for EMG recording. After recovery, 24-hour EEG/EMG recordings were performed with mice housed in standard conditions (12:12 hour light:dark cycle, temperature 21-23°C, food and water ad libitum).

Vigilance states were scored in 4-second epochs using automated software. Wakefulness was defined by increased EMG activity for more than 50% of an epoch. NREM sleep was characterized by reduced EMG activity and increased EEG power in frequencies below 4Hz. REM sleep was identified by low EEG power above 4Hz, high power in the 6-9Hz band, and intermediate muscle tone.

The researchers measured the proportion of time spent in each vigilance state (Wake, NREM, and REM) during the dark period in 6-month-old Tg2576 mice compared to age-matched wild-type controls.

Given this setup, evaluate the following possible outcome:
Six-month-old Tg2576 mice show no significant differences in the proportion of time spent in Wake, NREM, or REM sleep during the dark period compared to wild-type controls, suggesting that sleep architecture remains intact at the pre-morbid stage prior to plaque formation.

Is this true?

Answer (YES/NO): NO